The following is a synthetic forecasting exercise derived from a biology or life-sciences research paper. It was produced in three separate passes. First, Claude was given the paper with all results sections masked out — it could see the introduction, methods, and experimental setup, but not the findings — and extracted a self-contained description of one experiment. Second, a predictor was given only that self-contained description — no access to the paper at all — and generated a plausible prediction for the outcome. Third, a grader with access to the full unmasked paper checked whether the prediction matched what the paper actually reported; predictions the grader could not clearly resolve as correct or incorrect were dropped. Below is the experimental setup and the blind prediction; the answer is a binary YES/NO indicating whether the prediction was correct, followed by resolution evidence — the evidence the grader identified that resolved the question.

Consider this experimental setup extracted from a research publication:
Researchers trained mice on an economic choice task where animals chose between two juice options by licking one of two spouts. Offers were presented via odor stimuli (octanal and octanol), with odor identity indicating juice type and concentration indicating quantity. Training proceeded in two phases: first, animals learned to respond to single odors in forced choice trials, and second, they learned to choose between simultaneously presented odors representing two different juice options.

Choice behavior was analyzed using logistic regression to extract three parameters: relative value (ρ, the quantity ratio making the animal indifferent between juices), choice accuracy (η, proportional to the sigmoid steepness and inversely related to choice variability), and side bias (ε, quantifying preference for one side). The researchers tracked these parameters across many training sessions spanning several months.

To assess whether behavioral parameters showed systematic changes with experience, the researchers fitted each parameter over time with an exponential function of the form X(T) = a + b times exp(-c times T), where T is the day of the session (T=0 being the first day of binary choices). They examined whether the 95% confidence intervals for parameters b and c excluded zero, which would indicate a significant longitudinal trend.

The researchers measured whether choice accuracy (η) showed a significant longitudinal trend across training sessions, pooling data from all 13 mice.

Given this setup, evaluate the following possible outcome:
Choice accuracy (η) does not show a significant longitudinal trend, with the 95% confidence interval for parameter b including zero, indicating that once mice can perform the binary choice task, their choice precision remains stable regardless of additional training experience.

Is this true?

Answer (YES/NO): NO